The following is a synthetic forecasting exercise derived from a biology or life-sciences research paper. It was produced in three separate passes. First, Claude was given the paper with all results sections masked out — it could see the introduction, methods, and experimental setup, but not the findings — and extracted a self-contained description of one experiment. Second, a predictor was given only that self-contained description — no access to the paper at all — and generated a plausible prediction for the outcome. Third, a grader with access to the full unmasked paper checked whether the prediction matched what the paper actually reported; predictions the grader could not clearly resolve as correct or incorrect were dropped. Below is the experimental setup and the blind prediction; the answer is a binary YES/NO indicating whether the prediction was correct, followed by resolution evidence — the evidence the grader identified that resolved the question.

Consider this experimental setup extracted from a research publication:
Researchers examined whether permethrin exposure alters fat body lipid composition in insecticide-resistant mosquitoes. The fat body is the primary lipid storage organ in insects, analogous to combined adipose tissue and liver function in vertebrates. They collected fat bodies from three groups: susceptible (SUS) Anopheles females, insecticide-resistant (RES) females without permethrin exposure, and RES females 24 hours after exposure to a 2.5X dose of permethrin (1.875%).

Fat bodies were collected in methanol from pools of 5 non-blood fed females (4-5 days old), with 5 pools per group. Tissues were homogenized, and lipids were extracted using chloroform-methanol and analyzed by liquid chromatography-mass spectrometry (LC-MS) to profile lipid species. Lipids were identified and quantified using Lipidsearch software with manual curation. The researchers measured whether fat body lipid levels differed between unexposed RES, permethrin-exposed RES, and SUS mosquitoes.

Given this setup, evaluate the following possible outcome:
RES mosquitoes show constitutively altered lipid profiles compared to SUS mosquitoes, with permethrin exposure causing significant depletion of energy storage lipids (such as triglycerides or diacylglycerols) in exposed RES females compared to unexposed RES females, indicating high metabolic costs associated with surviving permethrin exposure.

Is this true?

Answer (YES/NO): NO